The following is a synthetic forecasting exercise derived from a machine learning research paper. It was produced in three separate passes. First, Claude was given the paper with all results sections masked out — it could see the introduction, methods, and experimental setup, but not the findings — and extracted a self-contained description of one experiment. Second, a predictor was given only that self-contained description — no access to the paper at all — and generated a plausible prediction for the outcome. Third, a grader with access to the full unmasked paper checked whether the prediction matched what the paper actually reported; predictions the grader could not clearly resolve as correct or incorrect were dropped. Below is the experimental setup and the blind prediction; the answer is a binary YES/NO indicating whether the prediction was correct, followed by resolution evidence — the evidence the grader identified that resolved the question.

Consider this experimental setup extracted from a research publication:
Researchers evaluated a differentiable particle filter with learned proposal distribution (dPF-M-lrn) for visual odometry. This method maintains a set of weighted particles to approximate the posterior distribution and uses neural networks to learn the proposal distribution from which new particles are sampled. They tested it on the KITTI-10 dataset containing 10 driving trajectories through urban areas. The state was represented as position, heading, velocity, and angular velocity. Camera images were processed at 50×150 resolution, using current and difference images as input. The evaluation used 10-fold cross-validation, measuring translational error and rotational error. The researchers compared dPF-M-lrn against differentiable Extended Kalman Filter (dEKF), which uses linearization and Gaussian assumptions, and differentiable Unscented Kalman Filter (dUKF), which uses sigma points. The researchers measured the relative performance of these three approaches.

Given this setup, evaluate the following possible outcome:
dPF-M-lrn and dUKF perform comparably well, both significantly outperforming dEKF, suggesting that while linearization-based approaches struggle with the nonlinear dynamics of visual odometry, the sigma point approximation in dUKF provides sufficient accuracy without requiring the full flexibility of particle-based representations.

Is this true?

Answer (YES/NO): NO